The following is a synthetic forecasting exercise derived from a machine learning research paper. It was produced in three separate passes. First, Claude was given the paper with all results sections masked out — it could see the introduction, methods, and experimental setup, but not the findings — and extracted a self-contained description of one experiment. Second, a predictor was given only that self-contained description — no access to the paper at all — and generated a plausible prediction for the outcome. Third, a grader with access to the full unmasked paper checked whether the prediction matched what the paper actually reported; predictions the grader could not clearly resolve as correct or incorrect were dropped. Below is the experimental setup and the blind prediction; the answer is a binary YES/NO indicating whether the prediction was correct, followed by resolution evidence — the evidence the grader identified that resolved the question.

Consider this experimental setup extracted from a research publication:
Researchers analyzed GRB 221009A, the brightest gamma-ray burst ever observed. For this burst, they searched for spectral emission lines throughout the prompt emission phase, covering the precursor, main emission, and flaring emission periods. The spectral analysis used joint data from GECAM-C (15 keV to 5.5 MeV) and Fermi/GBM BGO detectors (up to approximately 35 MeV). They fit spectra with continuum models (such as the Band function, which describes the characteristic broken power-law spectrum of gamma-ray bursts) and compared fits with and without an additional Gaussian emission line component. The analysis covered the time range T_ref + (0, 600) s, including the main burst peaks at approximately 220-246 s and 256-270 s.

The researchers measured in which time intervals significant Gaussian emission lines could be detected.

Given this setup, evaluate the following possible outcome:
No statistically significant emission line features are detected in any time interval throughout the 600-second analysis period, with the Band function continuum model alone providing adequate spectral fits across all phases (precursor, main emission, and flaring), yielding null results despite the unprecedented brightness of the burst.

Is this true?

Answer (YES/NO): NO